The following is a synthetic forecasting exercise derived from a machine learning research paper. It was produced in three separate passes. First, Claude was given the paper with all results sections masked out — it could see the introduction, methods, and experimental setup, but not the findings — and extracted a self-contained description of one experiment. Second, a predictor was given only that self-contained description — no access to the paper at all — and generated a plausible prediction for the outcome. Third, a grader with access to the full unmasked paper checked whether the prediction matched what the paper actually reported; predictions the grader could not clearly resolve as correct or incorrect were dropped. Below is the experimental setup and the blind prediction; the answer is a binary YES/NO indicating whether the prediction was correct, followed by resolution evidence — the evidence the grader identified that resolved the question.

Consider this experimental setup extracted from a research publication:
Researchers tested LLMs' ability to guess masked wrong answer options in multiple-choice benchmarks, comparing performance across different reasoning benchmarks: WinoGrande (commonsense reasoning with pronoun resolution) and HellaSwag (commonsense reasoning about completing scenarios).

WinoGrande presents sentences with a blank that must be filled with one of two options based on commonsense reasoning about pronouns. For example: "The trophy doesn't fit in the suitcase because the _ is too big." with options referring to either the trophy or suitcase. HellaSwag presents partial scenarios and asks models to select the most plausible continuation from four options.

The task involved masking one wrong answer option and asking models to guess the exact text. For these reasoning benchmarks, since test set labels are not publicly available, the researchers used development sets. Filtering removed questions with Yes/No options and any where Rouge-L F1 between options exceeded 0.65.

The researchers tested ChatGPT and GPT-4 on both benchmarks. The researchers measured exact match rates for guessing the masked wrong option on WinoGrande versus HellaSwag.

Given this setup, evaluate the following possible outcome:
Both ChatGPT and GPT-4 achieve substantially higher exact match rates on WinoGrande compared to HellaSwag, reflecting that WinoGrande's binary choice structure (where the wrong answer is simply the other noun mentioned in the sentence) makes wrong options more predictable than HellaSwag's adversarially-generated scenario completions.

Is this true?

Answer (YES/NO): YES